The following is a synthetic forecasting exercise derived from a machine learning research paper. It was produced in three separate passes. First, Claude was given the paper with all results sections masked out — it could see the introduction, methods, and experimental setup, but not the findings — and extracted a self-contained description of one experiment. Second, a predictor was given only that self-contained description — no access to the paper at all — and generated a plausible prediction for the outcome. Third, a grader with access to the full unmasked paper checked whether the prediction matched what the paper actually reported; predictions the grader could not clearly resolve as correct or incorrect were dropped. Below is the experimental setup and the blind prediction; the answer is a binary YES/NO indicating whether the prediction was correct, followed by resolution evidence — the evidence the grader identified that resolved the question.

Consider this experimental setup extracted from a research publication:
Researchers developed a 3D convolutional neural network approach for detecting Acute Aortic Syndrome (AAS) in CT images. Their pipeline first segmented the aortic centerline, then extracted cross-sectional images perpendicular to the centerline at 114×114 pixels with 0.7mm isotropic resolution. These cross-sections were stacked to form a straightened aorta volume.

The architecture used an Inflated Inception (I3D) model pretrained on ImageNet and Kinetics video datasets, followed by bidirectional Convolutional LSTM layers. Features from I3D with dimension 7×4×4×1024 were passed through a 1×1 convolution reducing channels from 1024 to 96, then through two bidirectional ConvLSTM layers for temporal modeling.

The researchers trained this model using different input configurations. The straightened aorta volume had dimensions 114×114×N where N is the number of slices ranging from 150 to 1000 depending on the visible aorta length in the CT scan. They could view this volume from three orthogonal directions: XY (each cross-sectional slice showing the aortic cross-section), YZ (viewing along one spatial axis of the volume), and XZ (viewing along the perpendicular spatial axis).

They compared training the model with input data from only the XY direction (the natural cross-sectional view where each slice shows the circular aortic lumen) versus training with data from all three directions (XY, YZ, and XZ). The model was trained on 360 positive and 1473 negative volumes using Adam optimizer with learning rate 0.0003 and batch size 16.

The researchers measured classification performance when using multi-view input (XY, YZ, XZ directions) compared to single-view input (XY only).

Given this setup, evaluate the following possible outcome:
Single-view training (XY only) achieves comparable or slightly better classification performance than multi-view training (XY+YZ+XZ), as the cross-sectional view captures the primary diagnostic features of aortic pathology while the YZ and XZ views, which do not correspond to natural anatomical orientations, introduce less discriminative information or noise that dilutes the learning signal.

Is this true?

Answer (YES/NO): NO